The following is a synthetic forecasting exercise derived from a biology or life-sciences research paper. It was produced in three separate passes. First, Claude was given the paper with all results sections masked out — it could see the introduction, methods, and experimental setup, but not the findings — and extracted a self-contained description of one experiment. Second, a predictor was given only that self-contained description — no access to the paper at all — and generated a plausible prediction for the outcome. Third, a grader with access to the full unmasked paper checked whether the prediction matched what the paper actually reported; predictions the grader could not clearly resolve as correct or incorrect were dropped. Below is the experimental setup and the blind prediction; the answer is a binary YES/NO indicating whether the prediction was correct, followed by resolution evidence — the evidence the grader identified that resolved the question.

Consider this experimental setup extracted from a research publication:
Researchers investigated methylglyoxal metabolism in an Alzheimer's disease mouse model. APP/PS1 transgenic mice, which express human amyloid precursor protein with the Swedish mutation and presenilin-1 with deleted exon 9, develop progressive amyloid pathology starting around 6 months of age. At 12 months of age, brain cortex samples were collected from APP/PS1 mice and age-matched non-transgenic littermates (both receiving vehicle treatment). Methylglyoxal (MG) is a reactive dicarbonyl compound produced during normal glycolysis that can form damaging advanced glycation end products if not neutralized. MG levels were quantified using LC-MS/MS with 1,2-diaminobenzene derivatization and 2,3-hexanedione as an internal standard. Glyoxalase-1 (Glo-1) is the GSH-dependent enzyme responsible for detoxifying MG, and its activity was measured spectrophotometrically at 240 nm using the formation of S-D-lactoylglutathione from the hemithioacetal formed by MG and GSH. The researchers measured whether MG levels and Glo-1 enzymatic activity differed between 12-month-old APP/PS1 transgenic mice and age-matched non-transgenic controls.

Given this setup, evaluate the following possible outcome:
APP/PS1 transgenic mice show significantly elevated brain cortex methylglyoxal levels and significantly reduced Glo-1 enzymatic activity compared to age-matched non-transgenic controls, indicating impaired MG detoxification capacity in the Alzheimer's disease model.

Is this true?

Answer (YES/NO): YES